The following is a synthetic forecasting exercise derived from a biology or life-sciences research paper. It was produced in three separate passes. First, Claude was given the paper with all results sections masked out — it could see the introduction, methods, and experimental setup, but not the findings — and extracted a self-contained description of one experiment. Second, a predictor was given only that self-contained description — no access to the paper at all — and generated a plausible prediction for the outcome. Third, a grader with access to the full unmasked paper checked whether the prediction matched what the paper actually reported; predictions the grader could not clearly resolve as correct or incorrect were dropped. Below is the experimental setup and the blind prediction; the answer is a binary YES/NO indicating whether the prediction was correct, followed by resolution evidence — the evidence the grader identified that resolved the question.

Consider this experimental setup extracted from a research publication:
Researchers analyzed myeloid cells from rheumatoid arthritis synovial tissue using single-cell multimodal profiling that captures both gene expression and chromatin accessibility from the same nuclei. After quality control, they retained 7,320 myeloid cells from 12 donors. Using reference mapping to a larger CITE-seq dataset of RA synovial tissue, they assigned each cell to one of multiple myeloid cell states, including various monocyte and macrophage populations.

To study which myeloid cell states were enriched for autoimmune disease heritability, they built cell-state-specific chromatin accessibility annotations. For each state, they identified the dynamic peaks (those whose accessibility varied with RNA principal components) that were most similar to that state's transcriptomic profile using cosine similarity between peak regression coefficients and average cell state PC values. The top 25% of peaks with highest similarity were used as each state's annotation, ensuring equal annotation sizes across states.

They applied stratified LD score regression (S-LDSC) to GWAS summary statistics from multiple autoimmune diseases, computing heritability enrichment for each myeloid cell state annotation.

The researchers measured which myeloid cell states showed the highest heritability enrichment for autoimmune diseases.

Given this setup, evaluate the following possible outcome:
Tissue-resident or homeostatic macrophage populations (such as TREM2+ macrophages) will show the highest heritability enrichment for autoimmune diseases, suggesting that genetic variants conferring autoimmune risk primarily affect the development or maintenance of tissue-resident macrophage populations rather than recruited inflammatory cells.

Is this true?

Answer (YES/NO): NO